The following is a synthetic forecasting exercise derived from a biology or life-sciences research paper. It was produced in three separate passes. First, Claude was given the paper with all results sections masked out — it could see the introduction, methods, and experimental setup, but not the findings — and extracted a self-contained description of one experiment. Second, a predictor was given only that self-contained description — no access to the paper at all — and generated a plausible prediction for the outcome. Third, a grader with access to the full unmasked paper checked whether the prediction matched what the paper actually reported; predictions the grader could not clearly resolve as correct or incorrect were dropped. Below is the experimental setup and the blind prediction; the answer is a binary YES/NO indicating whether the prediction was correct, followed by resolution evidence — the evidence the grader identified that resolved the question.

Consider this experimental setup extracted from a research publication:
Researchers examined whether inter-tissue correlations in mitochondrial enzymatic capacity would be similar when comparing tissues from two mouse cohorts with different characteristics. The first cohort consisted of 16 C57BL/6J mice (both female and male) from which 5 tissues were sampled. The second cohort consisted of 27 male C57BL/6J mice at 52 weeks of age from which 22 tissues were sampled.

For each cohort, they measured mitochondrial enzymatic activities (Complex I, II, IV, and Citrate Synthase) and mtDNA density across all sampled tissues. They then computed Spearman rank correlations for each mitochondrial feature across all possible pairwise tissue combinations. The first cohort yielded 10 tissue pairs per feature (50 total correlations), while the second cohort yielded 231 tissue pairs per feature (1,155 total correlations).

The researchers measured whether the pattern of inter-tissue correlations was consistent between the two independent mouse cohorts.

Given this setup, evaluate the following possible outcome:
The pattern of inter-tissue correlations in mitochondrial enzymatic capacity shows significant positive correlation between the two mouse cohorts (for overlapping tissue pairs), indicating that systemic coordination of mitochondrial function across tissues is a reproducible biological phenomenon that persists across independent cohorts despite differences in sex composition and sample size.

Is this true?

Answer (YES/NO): NO